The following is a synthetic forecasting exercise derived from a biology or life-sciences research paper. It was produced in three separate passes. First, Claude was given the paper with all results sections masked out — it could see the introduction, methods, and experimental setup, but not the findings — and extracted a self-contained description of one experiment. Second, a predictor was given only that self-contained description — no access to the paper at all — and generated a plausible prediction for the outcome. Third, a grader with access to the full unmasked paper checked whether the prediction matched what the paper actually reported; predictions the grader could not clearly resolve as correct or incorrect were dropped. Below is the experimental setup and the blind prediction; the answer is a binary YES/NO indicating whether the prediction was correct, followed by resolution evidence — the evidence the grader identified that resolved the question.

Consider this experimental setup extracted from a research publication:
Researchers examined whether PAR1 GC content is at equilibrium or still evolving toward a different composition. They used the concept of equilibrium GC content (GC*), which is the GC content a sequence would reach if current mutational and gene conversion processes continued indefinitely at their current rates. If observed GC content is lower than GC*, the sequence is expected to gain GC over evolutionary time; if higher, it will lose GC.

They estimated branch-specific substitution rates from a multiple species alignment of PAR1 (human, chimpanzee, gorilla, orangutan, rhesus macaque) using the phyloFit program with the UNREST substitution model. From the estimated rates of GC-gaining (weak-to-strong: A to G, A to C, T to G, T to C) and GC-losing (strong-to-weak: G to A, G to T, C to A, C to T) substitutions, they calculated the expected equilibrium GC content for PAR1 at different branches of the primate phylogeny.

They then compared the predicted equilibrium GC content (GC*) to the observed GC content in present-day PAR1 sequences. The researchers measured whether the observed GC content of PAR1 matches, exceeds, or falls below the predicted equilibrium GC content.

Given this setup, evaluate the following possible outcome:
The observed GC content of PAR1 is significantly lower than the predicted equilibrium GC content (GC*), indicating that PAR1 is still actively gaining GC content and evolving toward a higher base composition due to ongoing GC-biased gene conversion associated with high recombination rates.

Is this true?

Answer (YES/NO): NO